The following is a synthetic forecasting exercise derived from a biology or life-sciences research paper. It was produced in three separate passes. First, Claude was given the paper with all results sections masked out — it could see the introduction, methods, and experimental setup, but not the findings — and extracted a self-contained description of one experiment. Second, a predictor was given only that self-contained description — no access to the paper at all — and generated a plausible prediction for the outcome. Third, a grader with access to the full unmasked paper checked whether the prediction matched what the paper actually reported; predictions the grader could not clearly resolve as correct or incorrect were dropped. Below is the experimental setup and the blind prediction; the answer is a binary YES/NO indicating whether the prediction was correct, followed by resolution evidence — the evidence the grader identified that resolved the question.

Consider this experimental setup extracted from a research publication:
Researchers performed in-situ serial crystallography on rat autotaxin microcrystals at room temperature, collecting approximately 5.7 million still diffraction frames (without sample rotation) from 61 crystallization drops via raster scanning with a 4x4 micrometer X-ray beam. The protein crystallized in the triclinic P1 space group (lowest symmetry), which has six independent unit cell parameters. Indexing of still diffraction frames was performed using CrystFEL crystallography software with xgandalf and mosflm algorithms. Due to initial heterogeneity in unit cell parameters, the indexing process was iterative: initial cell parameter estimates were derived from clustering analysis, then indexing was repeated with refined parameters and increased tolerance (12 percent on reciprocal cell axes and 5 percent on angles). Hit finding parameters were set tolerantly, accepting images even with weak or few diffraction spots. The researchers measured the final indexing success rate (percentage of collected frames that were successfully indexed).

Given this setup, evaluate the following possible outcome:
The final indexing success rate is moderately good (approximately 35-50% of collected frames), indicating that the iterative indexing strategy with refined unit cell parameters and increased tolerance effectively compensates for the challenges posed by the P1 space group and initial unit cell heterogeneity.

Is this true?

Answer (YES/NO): NO